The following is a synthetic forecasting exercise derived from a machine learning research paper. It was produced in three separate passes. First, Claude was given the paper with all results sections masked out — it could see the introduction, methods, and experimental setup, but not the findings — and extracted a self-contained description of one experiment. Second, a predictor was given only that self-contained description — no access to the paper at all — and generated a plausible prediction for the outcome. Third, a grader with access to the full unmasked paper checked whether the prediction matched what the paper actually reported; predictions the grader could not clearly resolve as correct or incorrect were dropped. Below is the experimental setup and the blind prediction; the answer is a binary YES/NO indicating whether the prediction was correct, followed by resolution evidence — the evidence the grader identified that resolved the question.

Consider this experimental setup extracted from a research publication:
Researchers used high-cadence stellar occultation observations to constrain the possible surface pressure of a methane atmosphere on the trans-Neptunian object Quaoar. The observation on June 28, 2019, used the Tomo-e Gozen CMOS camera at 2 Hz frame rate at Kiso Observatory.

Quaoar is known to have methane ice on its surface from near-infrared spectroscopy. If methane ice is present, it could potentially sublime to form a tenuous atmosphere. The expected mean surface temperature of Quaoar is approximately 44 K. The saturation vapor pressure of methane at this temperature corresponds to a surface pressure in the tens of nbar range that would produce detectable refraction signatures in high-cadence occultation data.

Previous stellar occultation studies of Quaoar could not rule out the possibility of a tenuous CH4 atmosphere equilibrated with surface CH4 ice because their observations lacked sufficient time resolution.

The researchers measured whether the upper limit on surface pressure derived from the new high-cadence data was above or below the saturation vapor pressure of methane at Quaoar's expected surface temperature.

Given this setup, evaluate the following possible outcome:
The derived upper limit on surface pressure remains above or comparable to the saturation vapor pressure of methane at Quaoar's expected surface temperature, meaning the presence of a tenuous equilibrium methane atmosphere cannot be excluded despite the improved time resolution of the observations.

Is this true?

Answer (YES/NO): NO